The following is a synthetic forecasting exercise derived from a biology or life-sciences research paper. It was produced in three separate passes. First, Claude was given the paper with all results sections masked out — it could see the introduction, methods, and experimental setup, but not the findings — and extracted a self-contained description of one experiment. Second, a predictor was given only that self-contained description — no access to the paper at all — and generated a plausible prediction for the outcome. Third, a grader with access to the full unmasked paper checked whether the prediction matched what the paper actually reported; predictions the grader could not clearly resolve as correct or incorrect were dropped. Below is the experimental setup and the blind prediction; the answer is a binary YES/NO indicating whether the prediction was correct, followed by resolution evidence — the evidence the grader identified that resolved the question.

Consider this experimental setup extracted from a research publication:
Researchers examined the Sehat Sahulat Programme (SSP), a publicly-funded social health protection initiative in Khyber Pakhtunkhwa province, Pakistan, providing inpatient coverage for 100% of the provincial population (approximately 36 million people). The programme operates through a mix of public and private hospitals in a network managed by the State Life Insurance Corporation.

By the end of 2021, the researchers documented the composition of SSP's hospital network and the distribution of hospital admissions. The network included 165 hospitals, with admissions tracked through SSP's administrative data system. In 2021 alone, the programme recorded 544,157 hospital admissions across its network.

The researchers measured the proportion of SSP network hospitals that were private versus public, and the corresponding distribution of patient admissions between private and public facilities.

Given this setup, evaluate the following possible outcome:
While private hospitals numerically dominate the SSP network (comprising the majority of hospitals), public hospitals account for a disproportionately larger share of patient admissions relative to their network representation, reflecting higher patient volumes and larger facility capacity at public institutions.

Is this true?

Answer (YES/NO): YES